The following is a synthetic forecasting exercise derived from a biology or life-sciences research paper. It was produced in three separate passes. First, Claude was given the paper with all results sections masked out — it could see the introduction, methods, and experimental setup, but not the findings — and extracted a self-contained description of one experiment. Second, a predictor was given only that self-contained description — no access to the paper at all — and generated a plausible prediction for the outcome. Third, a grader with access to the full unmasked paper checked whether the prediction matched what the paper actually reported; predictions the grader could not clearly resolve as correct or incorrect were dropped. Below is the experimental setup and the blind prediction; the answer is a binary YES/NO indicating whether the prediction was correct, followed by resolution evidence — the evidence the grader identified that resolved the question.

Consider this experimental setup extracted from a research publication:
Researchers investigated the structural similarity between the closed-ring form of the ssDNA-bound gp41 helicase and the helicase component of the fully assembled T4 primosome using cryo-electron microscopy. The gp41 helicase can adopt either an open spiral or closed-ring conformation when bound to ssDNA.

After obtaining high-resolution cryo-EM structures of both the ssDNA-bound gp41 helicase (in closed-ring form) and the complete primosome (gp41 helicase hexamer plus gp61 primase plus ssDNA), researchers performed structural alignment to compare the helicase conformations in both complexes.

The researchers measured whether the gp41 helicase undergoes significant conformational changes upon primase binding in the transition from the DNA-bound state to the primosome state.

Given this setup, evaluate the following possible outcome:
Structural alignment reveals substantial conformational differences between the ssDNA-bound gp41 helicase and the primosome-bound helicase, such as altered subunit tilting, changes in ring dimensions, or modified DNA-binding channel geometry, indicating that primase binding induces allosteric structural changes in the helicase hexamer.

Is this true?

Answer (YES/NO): NO